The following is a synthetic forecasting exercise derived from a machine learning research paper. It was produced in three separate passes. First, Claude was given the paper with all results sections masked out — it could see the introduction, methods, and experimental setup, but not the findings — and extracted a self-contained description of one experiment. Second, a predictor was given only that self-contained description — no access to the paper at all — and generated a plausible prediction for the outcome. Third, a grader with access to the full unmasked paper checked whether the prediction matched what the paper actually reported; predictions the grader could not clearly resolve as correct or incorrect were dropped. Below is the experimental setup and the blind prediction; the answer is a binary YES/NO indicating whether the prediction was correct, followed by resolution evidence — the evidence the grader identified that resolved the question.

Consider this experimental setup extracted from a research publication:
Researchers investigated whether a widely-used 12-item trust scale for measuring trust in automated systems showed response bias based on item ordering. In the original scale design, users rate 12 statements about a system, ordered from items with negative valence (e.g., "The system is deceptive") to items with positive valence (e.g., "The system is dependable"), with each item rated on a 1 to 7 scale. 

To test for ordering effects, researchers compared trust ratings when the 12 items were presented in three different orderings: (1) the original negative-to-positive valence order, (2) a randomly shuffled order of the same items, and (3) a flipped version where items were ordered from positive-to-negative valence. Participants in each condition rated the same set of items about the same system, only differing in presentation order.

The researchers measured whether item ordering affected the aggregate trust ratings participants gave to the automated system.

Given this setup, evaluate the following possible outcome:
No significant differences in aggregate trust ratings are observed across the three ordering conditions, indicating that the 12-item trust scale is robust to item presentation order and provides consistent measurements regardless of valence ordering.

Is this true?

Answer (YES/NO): NO